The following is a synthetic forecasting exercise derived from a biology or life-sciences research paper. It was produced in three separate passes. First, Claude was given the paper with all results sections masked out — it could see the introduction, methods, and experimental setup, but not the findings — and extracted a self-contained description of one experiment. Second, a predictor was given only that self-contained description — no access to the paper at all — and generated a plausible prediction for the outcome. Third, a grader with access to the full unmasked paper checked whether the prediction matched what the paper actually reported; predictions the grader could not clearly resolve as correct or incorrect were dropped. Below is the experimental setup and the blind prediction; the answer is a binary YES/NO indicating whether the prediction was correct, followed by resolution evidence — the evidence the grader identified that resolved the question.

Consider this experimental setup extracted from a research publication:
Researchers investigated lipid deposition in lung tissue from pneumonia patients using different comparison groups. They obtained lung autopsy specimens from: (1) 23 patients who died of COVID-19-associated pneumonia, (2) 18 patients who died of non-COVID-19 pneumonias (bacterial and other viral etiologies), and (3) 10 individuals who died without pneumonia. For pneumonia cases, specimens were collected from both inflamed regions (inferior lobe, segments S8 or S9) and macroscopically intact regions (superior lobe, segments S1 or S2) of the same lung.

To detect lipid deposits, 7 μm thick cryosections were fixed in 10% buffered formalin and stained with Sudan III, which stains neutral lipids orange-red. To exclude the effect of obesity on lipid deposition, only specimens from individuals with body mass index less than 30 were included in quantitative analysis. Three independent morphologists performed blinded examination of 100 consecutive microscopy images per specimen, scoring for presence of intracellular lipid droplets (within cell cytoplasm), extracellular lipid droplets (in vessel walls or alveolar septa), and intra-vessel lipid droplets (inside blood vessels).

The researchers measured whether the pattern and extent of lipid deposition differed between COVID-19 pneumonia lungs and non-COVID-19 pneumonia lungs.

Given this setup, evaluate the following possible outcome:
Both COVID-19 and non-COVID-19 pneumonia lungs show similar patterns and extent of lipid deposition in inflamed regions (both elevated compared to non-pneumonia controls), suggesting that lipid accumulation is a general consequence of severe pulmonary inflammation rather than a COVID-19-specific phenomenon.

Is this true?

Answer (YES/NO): YES